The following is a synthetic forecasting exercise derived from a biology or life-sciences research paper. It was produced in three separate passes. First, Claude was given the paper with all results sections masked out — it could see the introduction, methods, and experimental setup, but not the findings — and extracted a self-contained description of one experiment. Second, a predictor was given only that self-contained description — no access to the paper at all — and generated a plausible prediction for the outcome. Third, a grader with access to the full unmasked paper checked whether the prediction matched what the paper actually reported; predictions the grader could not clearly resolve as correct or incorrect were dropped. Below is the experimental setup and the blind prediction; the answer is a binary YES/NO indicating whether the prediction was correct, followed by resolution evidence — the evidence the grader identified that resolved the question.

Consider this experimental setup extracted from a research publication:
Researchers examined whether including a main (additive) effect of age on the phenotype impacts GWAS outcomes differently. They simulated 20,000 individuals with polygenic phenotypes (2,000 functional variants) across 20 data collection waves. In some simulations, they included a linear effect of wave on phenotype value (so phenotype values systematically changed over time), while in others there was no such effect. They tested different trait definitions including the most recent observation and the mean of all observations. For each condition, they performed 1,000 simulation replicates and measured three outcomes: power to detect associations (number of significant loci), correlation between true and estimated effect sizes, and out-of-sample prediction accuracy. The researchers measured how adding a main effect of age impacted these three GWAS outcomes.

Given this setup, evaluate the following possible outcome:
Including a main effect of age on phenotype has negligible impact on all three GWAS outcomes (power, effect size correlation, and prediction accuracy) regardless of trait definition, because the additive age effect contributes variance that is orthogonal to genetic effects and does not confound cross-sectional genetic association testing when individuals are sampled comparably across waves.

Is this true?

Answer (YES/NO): NO